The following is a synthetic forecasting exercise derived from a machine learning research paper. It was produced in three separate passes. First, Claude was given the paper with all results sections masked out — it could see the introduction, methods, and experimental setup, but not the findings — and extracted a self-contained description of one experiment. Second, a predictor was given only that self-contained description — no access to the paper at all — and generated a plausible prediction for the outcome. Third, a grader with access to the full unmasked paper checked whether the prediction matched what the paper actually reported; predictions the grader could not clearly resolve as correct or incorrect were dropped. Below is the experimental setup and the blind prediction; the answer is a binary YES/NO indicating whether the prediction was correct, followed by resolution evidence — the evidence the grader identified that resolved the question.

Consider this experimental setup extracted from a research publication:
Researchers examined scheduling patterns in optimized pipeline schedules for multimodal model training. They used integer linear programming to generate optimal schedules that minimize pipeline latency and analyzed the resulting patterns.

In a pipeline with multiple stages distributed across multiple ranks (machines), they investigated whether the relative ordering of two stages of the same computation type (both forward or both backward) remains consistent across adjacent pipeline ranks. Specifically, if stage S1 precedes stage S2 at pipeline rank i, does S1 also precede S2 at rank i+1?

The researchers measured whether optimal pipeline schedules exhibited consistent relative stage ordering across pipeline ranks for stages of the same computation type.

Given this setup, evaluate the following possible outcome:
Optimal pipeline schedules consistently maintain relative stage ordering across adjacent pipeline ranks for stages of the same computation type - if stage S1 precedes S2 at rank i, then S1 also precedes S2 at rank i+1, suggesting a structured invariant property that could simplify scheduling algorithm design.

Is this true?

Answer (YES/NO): YES